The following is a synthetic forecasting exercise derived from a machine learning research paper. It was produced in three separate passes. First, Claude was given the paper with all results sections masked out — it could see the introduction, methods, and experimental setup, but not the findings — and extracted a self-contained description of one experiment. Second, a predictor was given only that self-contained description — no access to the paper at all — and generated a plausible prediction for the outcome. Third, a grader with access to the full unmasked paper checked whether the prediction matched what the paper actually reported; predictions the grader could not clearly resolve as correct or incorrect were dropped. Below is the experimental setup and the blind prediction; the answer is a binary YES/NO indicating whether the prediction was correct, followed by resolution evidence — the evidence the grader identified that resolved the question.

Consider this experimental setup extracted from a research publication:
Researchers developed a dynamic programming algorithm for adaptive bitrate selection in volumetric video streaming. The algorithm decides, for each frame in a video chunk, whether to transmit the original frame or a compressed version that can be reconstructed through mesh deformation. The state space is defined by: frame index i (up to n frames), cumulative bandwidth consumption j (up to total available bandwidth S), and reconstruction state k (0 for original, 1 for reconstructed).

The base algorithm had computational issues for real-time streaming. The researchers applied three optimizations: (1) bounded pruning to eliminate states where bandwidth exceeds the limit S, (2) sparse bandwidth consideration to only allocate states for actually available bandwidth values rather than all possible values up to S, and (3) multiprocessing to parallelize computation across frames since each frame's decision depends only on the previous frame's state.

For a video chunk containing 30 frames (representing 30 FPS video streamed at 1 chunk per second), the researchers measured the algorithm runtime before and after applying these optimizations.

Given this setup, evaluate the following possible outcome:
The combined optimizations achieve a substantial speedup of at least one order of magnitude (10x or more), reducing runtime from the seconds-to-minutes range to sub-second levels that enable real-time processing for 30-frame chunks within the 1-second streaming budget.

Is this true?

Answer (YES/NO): YES